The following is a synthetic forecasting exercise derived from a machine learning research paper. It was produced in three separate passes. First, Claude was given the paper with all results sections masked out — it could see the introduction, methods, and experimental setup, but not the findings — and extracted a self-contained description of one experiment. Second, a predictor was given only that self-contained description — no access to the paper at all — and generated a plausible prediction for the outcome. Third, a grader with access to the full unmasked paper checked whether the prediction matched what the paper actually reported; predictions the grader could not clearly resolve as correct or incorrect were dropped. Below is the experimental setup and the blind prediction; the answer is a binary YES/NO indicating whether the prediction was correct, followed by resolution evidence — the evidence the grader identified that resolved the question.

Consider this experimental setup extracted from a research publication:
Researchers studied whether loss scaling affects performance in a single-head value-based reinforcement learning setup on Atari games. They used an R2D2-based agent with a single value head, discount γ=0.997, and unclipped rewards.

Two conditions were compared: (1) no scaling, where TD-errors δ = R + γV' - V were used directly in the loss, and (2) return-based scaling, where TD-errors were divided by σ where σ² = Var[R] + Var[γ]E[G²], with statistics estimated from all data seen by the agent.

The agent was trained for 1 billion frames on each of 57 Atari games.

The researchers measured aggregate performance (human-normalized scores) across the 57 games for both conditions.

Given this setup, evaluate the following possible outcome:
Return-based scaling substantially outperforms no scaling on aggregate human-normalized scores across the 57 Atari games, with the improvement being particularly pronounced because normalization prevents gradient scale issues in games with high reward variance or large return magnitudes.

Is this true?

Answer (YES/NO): NO